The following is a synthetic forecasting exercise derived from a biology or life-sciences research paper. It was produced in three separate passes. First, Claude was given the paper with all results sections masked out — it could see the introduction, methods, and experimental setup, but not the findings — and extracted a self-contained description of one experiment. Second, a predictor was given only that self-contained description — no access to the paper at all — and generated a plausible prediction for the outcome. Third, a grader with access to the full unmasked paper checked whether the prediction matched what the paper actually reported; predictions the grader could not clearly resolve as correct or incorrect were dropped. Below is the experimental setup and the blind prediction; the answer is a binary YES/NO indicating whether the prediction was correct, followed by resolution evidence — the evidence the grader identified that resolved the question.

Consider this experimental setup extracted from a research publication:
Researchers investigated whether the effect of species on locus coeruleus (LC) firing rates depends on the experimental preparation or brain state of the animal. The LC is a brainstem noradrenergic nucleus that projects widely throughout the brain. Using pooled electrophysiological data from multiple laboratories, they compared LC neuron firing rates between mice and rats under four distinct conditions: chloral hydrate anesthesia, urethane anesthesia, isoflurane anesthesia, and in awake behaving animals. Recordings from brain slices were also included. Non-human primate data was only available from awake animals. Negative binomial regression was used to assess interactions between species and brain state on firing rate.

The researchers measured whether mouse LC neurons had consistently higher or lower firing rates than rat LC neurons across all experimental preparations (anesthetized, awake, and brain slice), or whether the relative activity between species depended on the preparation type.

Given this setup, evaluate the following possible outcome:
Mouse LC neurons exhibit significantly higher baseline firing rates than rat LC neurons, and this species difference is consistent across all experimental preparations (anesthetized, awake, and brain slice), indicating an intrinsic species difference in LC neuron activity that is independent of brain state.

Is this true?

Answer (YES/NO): NO